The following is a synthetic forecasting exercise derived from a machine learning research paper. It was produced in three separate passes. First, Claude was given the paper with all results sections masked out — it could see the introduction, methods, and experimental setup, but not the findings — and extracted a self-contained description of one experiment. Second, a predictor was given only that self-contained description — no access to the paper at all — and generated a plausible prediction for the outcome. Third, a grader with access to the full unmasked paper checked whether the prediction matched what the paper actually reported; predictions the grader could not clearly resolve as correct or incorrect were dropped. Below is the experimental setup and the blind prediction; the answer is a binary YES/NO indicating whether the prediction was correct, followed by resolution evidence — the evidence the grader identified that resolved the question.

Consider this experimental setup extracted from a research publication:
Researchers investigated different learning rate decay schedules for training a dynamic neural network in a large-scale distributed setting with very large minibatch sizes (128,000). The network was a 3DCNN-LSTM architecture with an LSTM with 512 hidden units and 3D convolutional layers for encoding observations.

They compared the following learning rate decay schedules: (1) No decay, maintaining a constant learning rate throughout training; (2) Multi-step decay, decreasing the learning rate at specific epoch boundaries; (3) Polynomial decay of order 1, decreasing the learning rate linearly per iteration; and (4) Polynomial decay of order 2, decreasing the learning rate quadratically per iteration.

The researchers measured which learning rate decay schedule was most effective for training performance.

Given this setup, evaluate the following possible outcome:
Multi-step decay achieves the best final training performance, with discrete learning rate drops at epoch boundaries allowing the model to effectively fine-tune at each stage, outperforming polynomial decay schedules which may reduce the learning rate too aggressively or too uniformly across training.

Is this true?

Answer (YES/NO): NO